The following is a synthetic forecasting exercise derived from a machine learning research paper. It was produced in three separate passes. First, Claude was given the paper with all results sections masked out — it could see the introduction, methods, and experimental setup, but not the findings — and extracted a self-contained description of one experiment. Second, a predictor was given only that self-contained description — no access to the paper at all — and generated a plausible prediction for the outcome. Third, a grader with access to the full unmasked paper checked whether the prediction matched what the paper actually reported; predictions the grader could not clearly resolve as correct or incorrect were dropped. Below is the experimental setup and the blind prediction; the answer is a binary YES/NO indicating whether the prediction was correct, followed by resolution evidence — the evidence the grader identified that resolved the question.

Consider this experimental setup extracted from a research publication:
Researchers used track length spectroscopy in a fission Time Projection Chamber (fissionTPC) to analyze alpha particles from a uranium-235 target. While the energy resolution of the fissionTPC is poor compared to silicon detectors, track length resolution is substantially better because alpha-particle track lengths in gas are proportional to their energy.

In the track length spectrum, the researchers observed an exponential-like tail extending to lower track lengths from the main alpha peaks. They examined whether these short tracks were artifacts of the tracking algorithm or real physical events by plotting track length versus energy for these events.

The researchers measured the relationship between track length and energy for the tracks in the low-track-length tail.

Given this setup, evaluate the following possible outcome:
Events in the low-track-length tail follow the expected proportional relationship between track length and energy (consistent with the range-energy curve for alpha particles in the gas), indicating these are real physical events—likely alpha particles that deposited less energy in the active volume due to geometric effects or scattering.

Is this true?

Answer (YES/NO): YES